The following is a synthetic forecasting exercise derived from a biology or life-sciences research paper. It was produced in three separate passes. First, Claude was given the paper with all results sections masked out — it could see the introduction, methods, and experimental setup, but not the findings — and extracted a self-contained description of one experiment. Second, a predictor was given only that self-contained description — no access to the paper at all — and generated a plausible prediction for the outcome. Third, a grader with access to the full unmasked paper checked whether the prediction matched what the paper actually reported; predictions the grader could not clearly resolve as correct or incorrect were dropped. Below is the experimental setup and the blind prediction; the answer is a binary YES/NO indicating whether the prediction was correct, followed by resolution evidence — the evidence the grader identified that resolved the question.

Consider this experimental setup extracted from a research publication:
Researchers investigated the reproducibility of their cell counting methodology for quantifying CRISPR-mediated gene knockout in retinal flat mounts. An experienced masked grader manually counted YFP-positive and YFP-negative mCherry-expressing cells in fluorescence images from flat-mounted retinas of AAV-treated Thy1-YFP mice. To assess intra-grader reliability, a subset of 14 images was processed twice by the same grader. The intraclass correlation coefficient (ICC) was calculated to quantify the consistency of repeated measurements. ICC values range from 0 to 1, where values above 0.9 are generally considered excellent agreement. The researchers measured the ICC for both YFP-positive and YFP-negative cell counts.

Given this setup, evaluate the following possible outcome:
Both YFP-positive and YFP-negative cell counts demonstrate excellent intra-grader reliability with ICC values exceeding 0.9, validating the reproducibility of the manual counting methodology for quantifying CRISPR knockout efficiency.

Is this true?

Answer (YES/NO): YES